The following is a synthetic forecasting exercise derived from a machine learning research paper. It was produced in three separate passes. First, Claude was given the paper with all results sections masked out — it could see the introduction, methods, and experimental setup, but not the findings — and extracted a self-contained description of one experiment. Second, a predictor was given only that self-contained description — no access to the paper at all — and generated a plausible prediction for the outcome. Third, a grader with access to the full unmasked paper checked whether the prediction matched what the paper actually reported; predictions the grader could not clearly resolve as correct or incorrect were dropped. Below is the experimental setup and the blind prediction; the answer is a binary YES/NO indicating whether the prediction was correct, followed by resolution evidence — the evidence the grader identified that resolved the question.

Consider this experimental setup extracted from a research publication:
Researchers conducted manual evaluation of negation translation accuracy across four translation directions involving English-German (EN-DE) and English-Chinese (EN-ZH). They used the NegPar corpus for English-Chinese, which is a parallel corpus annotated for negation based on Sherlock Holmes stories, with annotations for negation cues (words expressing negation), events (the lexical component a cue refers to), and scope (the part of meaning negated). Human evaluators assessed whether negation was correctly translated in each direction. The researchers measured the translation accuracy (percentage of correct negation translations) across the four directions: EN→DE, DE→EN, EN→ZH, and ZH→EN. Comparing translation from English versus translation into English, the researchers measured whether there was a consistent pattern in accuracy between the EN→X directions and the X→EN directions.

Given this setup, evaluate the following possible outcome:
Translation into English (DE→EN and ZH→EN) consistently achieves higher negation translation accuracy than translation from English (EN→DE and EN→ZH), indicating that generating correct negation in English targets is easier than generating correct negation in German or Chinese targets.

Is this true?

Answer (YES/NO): NO